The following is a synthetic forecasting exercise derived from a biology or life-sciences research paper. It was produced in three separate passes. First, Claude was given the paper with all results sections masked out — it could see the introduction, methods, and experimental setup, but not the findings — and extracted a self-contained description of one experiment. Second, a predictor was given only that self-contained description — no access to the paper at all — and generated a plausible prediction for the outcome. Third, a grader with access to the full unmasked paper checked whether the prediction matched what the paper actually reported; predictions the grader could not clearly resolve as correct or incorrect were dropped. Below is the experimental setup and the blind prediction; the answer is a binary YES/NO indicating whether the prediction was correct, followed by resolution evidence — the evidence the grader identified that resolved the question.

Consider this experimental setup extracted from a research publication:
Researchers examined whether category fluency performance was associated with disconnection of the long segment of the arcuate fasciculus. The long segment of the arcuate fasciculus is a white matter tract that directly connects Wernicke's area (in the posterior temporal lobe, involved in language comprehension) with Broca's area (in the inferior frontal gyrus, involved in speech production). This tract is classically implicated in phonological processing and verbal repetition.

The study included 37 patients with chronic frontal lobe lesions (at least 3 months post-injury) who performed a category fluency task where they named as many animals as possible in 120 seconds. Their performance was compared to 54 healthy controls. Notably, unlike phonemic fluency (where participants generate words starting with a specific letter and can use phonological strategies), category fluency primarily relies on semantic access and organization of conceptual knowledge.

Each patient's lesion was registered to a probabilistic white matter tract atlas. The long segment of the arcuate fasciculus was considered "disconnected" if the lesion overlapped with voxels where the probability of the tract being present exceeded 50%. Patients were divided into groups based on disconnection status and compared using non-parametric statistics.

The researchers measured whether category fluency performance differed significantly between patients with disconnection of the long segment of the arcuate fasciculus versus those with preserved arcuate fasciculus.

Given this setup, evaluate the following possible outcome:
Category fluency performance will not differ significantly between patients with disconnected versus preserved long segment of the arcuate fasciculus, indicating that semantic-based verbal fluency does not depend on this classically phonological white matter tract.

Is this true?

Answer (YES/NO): YES